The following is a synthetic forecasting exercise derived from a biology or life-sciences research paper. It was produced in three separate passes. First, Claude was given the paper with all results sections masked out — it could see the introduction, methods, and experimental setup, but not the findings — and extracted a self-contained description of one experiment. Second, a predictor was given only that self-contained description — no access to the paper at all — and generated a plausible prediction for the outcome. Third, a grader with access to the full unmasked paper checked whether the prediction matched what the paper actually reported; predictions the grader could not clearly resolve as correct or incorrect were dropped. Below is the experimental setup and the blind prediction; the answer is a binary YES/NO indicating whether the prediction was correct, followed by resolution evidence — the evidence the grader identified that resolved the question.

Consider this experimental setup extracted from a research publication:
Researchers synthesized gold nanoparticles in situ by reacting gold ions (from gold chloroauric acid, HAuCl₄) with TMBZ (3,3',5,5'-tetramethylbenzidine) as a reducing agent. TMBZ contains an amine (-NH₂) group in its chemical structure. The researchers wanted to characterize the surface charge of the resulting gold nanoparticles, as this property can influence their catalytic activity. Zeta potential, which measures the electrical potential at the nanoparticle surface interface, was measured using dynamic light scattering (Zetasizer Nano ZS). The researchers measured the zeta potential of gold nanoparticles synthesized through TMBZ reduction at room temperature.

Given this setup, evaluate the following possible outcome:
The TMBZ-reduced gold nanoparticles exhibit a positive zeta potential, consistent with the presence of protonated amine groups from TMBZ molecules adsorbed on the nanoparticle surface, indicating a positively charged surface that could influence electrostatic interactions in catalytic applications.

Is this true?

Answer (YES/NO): YES